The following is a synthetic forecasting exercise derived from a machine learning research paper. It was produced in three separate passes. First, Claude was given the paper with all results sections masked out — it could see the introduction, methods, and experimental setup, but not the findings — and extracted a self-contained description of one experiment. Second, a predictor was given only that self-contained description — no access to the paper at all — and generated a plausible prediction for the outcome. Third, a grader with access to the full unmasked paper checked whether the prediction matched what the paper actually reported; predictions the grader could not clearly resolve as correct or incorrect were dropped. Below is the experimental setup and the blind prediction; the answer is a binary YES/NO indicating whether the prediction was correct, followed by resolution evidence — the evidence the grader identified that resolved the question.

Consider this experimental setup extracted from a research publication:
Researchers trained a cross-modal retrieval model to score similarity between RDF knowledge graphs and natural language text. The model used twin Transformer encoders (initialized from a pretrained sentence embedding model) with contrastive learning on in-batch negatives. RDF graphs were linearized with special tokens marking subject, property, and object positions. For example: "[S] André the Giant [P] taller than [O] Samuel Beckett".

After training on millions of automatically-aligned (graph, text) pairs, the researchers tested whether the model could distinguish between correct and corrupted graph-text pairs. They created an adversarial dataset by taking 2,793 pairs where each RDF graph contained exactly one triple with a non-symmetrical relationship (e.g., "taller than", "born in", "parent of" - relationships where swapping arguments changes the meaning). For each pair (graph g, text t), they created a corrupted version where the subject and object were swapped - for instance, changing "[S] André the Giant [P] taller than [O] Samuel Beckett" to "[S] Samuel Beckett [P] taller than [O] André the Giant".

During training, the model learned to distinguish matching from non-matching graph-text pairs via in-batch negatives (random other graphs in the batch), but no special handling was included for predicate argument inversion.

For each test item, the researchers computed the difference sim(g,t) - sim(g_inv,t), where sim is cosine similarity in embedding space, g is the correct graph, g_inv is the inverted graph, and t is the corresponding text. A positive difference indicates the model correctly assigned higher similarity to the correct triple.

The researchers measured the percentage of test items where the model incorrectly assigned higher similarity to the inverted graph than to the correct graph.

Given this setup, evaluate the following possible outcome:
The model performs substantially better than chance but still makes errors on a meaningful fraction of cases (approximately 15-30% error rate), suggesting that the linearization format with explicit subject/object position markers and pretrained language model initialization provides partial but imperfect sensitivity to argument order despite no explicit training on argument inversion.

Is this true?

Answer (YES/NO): NO